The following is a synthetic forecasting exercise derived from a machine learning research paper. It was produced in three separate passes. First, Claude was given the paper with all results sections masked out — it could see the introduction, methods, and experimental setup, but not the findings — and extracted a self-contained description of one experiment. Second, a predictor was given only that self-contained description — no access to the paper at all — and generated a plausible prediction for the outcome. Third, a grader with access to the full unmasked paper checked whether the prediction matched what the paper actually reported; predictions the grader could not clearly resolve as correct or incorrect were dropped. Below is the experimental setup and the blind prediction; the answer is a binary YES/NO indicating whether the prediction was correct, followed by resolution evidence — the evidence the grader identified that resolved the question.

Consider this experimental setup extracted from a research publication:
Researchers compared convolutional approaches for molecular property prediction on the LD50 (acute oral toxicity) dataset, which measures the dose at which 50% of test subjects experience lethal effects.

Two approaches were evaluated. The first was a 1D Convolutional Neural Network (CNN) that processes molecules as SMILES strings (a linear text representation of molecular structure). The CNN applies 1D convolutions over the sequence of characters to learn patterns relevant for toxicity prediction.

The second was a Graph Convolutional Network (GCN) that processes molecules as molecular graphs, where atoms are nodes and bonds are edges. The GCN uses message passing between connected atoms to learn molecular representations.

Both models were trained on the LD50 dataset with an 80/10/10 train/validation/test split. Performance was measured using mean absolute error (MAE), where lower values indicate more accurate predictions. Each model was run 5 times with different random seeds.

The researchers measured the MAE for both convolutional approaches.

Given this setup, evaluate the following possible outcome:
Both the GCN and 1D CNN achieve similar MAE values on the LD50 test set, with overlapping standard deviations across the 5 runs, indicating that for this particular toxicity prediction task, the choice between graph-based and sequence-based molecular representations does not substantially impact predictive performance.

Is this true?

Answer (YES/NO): NO